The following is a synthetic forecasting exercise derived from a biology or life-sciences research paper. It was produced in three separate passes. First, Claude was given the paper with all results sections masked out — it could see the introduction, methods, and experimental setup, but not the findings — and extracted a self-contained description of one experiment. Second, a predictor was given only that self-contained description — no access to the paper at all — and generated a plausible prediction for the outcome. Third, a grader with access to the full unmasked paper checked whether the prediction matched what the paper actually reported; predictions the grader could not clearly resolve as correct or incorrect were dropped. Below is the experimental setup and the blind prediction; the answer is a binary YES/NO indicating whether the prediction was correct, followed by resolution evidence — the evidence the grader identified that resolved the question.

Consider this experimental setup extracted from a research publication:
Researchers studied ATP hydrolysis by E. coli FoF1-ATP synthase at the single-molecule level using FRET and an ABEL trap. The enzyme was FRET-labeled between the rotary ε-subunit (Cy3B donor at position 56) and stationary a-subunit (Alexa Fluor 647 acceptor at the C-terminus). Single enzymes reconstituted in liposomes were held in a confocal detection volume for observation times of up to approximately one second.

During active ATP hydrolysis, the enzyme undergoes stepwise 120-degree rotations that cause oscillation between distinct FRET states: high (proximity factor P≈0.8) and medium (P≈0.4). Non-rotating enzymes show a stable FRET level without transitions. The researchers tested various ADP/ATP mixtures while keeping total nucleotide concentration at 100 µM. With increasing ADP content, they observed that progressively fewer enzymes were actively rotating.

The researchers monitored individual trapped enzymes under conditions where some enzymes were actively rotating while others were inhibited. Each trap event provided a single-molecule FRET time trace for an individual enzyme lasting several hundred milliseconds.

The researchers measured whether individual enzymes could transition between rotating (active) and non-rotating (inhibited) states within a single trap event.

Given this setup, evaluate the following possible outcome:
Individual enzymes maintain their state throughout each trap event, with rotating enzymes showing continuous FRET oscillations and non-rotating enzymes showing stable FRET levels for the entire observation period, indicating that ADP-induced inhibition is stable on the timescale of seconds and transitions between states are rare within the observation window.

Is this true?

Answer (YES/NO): NO